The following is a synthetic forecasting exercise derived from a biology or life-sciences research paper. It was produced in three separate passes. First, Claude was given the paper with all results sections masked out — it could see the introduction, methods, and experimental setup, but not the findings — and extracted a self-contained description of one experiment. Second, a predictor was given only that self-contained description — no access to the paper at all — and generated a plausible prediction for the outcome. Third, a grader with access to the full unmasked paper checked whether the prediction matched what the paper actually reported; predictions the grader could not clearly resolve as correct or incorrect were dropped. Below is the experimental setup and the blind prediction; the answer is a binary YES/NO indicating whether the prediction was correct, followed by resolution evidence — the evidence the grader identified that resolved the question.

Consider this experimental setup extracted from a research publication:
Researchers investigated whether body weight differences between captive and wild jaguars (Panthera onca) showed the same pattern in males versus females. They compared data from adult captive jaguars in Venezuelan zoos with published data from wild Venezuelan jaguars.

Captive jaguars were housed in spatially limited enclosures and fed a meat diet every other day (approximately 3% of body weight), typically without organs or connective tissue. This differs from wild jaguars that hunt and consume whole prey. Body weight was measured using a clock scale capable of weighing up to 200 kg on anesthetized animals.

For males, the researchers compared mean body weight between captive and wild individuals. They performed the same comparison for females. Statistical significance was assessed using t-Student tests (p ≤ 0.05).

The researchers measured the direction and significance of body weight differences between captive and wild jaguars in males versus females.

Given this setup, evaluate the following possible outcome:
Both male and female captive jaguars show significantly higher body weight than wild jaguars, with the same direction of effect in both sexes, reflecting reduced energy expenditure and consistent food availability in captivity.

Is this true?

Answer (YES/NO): NO